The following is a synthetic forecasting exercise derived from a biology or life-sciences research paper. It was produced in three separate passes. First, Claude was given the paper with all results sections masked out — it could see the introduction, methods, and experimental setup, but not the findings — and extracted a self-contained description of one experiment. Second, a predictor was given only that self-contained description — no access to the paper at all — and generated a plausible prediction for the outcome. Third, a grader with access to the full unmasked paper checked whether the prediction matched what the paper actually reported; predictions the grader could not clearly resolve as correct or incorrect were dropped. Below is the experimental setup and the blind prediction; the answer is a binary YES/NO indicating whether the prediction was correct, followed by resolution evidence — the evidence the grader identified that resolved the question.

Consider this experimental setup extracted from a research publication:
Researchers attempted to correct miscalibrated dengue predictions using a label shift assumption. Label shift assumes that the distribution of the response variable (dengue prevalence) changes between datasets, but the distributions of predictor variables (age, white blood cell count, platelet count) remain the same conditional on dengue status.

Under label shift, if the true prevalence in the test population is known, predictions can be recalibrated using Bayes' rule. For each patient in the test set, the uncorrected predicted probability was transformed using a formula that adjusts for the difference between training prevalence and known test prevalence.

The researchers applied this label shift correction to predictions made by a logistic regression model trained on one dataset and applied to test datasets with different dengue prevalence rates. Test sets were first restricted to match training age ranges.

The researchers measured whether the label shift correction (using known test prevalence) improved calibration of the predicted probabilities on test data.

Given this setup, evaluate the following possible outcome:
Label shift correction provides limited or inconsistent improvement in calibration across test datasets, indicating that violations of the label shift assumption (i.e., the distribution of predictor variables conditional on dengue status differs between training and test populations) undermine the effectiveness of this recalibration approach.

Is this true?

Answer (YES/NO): NO